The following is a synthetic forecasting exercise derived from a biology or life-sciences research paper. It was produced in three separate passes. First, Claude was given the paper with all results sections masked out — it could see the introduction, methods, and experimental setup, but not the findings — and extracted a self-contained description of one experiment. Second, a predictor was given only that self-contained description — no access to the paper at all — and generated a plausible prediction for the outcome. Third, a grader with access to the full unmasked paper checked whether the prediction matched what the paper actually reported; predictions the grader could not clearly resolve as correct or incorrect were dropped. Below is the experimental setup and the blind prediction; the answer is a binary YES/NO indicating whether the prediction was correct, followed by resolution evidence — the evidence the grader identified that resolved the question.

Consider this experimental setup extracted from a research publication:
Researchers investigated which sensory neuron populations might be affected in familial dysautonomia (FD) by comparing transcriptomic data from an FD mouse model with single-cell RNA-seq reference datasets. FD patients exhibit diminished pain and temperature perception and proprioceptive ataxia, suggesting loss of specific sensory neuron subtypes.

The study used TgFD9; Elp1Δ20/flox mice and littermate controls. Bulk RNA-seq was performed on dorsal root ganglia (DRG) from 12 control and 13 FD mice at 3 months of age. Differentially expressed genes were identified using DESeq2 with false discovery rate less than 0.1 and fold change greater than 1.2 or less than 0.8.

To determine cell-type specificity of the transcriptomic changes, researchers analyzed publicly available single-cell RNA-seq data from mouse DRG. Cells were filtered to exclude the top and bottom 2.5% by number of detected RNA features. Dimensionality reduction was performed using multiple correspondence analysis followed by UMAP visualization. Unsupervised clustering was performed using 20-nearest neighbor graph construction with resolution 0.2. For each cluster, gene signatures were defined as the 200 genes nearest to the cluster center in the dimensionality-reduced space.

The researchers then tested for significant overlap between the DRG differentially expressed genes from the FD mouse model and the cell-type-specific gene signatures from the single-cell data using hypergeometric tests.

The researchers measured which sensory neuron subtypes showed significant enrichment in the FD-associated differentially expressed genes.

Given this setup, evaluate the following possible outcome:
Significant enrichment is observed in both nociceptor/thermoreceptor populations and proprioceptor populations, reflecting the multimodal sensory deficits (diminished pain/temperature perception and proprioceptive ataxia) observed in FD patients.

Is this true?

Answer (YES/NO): NO